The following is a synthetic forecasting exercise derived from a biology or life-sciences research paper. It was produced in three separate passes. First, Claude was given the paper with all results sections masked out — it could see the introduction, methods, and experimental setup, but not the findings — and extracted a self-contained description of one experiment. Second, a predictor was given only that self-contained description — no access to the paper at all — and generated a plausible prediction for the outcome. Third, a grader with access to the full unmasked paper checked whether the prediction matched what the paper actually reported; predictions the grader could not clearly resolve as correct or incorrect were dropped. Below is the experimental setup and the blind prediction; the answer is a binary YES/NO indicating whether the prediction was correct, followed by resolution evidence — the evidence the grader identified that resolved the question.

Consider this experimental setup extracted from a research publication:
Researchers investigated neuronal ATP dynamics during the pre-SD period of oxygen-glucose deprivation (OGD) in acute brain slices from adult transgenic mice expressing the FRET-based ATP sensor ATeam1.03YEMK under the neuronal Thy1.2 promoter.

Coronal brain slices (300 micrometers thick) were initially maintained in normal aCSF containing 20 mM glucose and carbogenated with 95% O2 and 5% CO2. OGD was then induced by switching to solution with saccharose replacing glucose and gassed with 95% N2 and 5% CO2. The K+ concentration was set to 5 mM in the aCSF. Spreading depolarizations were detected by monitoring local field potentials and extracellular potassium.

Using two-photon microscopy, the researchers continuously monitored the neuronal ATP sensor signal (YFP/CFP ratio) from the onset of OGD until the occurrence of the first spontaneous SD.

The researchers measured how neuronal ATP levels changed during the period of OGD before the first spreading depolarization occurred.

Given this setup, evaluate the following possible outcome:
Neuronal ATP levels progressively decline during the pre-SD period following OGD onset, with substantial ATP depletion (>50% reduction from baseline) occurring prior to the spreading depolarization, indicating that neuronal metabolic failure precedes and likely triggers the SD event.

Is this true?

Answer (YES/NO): NO